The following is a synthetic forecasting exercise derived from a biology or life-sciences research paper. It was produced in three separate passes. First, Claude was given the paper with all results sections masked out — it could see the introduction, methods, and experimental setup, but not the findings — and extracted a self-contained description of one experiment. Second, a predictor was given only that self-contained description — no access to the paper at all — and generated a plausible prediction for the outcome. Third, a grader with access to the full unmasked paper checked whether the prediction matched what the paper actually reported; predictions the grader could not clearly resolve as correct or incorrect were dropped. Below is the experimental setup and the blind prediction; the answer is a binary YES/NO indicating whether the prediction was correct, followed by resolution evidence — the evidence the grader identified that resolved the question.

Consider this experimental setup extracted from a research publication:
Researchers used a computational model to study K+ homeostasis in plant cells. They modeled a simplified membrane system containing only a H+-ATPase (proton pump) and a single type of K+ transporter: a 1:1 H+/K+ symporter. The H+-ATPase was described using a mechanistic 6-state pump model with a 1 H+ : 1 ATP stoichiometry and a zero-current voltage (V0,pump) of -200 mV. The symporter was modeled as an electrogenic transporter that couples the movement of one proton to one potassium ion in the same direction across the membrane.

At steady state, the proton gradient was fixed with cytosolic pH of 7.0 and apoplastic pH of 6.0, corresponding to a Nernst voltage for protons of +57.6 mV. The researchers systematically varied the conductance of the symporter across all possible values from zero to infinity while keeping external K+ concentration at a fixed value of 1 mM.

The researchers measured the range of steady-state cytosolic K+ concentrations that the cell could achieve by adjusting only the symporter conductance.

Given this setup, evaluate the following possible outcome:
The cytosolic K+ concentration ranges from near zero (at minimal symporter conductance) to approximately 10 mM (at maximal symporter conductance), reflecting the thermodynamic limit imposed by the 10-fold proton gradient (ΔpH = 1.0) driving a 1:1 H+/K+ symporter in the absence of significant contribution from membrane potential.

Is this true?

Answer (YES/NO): NO